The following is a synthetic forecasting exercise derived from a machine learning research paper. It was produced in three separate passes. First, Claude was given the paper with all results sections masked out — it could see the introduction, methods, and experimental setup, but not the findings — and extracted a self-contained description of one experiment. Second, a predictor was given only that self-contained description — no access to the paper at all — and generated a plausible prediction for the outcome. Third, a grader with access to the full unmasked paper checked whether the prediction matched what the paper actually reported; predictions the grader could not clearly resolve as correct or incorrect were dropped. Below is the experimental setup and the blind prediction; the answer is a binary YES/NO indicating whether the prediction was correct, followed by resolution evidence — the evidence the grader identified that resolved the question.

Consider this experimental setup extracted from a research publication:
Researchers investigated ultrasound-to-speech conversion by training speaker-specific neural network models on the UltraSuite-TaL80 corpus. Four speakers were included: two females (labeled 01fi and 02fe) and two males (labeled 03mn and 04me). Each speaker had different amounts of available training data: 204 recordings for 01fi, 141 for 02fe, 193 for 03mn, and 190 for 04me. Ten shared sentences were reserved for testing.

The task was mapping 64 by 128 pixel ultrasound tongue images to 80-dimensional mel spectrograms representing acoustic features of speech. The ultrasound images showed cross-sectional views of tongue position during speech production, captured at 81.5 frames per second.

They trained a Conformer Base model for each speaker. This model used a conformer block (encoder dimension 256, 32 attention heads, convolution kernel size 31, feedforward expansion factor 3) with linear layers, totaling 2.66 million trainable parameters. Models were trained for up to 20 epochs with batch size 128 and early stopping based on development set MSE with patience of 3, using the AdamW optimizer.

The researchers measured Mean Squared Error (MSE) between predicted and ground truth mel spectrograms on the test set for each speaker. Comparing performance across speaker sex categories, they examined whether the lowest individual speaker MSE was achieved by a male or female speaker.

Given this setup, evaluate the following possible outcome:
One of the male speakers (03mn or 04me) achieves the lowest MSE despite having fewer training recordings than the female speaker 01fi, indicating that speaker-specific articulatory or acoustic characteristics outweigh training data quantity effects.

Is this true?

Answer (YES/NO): YES